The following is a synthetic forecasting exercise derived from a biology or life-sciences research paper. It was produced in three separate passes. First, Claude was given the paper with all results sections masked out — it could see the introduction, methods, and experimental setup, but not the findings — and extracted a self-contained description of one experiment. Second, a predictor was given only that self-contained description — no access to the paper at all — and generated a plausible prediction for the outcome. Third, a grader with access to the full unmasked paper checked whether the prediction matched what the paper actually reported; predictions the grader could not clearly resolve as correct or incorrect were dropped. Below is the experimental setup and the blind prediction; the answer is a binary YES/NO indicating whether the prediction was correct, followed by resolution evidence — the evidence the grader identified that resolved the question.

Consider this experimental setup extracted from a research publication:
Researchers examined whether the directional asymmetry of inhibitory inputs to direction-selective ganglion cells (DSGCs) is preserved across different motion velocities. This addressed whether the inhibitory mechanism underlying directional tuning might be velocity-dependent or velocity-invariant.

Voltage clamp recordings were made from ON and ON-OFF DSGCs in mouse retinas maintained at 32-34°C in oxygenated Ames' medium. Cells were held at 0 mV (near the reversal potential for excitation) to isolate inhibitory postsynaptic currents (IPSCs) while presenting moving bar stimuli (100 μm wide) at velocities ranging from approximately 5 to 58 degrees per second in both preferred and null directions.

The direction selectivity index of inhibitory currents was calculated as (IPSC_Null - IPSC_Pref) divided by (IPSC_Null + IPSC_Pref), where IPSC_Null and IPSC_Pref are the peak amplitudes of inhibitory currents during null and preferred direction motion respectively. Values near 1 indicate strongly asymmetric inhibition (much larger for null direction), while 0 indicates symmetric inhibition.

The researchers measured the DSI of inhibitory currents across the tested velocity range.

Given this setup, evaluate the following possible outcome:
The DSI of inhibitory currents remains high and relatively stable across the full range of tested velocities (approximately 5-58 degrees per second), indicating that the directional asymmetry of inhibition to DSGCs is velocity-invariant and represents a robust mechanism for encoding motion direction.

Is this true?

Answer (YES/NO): YES